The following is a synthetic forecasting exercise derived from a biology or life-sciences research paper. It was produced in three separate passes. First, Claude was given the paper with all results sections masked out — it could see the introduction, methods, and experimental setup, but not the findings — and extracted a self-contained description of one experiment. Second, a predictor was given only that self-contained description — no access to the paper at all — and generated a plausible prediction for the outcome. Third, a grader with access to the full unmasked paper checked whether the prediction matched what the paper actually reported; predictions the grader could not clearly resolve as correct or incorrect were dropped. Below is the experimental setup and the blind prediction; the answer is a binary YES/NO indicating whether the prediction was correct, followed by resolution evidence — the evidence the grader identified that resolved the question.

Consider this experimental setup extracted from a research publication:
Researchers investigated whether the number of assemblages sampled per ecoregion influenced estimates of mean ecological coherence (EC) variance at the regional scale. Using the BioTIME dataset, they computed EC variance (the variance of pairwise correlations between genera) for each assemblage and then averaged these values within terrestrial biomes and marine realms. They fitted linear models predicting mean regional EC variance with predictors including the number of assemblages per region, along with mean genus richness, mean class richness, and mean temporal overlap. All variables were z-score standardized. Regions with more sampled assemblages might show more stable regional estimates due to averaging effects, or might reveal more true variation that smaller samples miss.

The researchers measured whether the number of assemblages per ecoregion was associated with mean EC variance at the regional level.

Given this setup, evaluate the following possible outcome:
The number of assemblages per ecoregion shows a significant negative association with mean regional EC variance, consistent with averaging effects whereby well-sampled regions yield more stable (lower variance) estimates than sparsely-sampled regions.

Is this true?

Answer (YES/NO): NO